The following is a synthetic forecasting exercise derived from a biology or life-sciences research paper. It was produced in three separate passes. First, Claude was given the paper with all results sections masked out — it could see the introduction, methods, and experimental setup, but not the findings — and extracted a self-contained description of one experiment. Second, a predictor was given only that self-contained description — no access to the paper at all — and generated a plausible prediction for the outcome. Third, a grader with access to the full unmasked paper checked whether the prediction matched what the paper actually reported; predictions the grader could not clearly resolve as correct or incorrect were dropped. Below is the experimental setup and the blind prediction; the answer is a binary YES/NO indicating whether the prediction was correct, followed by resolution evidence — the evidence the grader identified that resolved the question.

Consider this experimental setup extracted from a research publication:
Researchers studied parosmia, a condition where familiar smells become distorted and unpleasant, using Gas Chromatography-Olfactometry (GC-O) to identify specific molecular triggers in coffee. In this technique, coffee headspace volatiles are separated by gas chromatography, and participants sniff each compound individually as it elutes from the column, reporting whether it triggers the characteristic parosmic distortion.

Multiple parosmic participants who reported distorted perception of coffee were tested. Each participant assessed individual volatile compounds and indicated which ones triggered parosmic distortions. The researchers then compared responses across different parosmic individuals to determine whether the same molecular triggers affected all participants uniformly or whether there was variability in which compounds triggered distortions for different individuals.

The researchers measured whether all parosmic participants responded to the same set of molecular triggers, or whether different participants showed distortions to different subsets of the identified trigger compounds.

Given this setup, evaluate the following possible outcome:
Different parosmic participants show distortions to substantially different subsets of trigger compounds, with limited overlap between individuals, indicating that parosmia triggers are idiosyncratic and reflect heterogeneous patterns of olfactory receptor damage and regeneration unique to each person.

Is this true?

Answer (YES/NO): NO